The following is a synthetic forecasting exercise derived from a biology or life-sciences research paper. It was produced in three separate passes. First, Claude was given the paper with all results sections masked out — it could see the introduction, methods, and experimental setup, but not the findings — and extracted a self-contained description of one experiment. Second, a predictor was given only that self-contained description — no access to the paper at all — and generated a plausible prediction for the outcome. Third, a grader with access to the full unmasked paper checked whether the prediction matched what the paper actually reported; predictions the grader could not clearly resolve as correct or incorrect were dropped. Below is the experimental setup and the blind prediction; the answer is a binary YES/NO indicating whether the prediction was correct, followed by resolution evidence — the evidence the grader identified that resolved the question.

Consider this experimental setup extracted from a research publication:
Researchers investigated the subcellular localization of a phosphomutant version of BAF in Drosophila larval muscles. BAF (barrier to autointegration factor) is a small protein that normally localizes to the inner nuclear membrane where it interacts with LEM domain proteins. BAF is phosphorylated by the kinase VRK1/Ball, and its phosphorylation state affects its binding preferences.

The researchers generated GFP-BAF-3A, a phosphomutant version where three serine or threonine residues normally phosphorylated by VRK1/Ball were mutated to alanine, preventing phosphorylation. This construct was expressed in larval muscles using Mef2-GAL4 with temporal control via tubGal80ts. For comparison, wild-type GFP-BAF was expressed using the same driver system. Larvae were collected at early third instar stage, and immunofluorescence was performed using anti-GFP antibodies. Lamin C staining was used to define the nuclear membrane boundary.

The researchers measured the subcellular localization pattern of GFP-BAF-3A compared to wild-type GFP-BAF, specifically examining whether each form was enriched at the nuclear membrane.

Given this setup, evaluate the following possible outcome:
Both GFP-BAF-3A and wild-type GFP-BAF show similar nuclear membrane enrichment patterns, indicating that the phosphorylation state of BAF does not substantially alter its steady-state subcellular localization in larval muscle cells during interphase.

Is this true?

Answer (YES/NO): NO